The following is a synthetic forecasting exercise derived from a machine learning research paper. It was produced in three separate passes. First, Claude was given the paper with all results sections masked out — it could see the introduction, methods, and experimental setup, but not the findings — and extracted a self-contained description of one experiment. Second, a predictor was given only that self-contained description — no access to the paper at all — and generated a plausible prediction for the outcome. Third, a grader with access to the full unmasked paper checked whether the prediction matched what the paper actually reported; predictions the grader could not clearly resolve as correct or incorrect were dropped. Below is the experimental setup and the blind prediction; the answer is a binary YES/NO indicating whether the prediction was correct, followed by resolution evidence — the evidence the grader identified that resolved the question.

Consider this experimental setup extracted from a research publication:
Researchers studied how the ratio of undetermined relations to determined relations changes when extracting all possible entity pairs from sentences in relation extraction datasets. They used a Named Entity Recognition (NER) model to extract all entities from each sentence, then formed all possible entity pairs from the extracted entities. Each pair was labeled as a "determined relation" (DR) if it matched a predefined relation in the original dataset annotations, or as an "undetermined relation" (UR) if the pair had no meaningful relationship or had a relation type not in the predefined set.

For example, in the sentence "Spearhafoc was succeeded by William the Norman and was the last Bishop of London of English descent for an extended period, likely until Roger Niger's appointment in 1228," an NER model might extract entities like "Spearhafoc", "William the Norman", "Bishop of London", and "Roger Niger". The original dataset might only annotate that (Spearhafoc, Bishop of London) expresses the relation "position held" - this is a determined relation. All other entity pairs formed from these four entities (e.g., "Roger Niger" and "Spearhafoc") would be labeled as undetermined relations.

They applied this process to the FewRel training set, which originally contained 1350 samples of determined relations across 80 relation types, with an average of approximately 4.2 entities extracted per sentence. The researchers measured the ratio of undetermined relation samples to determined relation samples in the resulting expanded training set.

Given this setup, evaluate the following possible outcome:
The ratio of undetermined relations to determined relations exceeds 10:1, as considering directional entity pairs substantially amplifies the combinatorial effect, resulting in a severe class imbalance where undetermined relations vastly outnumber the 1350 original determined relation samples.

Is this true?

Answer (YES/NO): NO